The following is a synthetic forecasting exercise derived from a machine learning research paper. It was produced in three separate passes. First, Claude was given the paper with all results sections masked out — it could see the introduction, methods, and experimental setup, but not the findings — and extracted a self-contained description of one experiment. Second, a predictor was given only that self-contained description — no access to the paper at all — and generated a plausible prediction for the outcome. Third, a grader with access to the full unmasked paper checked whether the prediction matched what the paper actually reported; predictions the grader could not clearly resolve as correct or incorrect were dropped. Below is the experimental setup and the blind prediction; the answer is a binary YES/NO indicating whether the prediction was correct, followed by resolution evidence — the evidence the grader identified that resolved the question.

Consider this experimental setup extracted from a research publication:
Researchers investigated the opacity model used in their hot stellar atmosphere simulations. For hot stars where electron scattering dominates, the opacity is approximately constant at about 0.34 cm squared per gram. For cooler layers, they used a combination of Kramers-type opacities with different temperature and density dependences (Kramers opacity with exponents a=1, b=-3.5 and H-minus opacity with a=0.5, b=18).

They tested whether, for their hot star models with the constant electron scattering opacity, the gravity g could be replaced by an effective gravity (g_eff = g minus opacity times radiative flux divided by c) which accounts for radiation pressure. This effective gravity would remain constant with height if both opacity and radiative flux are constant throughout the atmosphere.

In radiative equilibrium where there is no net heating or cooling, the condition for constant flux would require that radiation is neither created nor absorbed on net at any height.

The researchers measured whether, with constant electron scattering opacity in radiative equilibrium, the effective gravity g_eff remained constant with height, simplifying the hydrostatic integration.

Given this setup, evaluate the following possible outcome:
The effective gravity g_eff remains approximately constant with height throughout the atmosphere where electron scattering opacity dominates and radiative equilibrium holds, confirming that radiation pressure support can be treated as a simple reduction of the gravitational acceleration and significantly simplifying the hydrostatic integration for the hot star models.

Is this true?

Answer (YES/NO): YES